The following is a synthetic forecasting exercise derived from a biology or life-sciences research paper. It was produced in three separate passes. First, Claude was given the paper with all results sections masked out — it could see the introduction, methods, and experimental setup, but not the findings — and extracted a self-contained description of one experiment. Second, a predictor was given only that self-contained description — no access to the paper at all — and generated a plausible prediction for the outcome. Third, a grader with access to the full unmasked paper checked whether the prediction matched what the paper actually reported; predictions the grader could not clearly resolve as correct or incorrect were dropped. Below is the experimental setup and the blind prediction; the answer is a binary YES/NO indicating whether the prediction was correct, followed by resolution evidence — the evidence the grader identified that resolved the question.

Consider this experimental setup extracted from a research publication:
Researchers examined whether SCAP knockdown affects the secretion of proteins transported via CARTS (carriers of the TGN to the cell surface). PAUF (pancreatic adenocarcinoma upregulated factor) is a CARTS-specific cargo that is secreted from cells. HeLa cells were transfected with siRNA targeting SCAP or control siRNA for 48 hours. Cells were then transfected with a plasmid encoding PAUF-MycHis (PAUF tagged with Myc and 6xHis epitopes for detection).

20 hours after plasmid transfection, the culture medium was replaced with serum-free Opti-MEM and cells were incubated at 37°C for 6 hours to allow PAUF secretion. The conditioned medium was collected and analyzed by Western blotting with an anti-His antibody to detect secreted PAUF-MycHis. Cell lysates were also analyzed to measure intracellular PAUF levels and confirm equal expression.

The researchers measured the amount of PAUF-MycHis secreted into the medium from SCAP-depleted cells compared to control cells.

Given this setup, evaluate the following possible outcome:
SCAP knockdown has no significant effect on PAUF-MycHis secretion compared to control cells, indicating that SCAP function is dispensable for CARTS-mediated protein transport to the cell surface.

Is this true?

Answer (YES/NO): NO